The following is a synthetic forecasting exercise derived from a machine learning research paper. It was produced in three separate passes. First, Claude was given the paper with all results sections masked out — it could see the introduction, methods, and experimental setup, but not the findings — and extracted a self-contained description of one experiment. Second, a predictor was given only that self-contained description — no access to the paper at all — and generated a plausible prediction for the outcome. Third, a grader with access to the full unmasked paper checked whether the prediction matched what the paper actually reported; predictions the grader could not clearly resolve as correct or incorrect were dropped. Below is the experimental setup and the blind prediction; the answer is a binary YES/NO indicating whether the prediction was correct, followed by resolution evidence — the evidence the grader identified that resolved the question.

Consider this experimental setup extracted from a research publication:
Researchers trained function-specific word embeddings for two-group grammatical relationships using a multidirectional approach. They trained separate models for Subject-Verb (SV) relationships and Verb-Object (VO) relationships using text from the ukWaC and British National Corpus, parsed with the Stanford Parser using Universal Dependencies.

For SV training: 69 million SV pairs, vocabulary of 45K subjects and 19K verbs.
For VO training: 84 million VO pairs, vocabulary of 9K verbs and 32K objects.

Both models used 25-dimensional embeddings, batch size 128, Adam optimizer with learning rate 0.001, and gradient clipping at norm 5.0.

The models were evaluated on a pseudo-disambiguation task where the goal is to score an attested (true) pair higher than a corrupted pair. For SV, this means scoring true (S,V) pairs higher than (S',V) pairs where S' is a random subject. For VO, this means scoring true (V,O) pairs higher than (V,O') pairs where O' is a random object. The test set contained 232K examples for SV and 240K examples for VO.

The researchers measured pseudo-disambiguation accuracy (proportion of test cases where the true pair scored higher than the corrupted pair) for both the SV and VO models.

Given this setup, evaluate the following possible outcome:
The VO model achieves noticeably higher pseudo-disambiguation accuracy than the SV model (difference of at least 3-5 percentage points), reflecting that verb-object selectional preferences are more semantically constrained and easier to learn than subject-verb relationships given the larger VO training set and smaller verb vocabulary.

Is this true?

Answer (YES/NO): NO